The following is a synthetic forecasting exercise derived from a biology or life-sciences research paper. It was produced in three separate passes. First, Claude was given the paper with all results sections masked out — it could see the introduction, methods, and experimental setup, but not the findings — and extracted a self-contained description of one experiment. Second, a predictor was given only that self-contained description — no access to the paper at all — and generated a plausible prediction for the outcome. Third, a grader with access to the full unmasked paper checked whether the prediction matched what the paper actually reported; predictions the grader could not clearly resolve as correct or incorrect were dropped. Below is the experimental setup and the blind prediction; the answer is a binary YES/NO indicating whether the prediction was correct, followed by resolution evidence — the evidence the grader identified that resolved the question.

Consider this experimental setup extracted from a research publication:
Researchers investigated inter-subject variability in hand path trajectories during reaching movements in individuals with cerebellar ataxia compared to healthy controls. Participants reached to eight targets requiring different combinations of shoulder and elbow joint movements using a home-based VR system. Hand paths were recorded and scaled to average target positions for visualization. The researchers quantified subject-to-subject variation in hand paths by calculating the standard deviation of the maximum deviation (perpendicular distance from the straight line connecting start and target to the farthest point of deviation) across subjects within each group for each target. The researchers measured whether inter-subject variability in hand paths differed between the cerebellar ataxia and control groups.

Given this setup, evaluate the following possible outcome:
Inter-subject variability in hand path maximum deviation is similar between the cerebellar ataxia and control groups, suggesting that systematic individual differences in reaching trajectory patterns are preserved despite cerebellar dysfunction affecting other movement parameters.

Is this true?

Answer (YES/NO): NO